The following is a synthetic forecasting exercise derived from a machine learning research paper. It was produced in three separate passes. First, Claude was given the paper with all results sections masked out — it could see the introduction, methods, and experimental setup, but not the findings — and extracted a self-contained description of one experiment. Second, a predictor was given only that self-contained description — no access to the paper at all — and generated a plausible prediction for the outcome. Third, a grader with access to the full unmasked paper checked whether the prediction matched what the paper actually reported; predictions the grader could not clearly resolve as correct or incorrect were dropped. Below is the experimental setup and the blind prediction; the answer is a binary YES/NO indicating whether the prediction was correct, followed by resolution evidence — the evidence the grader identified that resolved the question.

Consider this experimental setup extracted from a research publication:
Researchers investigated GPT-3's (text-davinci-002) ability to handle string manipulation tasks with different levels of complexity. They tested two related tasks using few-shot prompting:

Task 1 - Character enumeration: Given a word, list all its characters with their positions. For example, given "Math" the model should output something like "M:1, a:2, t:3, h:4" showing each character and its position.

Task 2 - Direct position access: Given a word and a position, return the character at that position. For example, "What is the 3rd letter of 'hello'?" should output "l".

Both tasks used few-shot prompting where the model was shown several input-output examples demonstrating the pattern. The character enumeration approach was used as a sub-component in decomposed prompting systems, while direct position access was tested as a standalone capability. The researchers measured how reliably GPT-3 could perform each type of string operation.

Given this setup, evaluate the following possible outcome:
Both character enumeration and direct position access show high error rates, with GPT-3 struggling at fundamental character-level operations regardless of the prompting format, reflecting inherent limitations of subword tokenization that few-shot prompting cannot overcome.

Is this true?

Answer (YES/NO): NO